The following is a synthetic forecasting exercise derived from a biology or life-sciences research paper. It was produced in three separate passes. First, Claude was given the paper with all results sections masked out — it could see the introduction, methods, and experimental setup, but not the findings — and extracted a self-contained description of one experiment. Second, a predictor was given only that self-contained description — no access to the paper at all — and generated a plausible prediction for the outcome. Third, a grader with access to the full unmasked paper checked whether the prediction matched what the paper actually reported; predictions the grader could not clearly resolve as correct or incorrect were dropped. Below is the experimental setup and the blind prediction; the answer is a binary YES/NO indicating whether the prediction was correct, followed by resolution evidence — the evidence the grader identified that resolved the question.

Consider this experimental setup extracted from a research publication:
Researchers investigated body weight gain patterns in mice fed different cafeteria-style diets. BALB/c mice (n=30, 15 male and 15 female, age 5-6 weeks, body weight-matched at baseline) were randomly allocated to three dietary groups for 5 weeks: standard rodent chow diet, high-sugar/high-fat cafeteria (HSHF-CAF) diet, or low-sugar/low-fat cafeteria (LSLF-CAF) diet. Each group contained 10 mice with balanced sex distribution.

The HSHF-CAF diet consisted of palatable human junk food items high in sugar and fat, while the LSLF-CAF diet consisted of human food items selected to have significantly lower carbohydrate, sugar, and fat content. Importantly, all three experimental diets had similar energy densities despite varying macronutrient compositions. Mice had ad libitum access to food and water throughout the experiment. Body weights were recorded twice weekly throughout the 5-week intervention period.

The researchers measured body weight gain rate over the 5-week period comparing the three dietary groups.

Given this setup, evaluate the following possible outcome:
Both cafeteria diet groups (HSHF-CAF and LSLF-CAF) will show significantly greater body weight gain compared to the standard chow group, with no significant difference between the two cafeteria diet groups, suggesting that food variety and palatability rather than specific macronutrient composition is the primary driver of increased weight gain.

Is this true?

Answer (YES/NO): YES